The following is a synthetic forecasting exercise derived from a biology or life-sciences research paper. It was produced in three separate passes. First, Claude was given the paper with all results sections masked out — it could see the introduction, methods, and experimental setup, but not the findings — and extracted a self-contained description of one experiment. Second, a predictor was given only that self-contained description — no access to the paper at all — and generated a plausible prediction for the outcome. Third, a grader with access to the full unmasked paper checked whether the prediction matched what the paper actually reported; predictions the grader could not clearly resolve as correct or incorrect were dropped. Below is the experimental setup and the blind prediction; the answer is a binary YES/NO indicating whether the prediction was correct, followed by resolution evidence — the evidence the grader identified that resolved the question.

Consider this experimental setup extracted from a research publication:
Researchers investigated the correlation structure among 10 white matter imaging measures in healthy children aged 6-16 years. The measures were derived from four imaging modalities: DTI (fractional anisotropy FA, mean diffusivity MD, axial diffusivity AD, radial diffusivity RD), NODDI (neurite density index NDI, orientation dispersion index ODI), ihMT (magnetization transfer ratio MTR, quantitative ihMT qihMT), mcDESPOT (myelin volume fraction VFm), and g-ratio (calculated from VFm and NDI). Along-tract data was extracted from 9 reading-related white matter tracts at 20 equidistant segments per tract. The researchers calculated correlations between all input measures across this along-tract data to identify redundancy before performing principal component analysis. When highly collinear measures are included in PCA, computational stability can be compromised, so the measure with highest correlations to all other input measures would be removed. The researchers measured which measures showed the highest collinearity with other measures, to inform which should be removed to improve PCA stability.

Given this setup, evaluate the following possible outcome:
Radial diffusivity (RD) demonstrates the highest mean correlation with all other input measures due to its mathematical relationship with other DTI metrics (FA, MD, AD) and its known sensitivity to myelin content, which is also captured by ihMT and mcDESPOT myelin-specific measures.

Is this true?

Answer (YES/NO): NO